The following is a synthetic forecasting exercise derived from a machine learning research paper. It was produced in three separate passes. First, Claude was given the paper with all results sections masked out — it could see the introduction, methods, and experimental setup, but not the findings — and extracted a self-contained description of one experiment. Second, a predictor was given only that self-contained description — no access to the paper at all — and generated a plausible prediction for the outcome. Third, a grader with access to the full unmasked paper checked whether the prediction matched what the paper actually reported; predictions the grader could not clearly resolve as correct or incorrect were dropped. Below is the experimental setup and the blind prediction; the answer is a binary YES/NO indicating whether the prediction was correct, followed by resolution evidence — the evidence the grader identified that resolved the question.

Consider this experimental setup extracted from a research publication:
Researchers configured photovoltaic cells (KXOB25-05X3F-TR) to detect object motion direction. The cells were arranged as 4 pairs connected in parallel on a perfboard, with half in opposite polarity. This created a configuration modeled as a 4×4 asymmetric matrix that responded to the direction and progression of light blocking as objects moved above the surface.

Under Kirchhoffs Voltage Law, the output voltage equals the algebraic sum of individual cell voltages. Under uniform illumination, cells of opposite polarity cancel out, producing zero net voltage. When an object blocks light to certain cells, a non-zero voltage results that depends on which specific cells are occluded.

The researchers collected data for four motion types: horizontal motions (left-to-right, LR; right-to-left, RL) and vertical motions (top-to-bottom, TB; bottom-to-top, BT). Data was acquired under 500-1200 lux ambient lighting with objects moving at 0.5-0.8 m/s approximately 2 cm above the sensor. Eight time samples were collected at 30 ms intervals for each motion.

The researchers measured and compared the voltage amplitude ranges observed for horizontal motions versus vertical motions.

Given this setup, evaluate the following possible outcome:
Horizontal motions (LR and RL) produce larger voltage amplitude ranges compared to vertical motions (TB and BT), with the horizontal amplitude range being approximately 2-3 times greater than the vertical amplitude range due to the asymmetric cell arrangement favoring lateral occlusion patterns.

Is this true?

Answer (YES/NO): NO